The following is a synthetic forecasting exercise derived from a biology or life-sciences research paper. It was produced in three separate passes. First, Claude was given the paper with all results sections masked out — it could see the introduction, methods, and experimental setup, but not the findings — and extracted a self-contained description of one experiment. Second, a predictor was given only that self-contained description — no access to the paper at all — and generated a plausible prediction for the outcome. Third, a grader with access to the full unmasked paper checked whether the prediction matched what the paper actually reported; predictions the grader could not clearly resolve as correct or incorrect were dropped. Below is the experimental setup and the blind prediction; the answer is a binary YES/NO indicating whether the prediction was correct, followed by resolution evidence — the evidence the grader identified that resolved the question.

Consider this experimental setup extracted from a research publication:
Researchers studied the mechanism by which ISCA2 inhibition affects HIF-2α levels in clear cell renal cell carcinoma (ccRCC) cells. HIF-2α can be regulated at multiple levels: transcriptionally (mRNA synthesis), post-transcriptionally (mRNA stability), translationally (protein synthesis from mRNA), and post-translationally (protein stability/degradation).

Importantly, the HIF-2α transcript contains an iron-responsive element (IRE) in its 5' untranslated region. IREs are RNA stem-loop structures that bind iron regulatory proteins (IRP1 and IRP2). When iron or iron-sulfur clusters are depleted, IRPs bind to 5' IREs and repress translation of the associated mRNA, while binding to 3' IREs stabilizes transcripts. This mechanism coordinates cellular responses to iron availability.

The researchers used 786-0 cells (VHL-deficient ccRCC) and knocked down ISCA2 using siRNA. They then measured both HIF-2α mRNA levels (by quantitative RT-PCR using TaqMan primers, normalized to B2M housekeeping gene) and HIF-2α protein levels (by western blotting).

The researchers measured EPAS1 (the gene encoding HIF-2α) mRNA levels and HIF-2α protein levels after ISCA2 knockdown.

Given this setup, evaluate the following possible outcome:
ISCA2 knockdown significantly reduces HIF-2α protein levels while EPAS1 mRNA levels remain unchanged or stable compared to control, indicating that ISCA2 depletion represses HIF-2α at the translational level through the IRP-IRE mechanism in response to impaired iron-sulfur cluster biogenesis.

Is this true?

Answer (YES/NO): NO